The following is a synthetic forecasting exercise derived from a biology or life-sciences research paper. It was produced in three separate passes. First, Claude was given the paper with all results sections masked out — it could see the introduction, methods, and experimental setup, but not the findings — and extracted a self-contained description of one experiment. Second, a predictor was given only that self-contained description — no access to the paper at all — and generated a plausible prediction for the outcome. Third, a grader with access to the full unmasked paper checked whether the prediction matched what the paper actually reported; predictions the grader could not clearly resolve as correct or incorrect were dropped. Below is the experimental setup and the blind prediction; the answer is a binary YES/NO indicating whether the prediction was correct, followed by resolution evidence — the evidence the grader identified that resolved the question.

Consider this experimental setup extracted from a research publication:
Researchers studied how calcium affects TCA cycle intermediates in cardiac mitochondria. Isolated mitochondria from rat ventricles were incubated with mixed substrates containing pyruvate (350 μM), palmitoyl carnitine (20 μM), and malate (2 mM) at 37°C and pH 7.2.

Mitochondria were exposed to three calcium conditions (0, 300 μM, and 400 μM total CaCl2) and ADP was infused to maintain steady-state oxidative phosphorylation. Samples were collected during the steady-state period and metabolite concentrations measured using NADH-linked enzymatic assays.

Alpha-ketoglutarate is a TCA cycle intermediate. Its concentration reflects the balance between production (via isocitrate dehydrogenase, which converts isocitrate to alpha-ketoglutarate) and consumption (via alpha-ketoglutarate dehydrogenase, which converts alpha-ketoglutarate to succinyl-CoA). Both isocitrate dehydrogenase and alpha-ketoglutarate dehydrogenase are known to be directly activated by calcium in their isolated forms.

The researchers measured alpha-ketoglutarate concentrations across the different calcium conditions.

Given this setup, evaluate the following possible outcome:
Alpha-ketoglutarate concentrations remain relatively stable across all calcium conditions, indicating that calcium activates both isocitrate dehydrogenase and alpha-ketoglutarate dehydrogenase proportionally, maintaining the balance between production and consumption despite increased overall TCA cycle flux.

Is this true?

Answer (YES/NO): NO